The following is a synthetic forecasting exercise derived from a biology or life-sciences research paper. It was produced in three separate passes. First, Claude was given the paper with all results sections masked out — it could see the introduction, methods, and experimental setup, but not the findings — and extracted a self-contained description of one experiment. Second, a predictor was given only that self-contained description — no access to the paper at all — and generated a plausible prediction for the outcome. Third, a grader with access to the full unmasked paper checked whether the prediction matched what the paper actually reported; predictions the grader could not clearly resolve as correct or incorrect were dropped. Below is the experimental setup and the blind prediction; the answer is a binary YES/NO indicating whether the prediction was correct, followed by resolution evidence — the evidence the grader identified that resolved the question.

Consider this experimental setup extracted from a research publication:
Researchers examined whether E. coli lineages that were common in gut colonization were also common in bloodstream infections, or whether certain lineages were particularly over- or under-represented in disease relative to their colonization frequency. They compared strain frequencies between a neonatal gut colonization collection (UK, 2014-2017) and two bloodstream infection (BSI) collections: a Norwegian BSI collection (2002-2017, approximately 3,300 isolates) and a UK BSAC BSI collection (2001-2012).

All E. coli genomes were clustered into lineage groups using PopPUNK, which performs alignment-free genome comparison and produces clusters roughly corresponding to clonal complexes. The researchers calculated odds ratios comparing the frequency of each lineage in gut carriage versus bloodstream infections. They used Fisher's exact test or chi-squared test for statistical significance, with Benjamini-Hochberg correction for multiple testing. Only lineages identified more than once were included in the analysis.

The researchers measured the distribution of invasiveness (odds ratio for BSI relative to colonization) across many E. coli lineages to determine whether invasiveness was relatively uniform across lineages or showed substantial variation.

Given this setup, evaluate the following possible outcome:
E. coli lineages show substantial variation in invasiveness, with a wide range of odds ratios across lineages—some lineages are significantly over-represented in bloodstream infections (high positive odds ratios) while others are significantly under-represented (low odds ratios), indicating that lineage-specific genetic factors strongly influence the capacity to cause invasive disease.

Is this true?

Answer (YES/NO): YES